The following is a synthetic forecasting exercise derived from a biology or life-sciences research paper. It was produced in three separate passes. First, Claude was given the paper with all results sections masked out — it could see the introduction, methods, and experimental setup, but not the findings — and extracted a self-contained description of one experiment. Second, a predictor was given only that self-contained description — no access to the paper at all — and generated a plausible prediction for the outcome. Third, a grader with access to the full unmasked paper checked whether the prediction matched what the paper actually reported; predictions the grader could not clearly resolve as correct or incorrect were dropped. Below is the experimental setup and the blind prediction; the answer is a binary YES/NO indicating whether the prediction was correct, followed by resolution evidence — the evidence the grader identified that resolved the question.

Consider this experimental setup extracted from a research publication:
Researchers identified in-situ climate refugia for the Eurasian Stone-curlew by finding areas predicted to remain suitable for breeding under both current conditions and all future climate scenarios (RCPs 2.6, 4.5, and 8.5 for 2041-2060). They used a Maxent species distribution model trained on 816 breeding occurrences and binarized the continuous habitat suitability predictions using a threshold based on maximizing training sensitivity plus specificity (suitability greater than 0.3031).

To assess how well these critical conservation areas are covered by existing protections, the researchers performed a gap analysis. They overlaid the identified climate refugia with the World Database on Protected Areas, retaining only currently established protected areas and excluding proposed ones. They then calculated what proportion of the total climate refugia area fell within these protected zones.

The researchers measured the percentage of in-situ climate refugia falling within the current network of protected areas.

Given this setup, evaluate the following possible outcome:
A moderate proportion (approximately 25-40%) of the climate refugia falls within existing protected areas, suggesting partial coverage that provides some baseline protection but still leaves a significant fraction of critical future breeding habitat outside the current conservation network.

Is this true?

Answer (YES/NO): YES